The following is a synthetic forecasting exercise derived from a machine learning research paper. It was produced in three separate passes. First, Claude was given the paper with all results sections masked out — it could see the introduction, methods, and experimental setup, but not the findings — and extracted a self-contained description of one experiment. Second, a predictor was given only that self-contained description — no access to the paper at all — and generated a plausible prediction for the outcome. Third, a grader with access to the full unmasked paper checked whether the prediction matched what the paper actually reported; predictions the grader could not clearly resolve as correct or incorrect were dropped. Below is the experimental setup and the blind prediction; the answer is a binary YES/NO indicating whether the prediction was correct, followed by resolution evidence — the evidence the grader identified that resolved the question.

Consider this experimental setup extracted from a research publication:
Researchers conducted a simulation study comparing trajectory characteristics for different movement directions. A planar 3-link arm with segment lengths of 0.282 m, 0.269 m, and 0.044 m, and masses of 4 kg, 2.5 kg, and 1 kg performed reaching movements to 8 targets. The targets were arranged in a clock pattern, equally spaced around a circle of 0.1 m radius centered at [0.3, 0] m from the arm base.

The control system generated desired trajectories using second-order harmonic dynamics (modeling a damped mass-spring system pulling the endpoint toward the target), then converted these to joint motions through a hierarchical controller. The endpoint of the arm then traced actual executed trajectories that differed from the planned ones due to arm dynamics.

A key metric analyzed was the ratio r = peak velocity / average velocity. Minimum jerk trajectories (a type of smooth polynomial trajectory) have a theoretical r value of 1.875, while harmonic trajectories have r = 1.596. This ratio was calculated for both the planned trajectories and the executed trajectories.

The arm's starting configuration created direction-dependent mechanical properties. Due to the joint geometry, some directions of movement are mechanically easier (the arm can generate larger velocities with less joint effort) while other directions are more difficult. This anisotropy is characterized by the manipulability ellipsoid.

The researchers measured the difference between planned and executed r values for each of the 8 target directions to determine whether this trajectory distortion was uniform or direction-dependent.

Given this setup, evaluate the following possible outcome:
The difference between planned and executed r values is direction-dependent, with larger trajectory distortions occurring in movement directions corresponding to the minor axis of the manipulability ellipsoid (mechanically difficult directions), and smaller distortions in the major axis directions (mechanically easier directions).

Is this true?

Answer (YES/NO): YES